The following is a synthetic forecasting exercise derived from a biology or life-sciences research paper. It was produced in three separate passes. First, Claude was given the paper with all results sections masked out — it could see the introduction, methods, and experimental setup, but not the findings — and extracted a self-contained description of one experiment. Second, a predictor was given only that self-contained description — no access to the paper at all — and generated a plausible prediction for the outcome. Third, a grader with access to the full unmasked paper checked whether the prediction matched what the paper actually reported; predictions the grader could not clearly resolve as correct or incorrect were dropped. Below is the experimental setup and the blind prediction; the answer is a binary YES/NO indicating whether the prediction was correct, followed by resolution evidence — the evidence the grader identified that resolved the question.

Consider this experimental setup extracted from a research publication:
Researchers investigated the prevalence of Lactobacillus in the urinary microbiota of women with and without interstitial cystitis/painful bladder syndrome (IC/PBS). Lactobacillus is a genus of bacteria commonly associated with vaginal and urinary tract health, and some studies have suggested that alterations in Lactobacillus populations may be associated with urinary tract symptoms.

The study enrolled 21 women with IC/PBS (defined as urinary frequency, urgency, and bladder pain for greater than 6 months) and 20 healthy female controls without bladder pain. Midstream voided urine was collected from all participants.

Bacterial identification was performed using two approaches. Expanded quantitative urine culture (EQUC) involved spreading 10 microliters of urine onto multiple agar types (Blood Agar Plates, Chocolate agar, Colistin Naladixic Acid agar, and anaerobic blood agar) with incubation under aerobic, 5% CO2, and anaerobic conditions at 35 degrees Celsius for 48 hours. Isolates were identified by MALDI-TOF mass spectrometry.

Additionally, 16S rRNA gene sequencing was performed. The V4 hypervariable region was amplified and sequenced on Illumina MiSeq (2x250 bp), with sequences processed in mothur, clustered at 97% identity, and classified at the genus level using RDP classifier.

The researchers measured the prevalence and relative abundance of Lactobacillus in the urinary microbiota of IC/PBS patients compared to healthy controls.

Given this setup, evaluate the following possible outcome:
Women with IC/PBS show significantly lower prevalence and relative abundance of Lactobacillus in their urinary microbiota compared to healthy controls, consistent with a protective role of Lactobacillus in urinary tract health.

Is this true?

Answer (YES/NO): NO